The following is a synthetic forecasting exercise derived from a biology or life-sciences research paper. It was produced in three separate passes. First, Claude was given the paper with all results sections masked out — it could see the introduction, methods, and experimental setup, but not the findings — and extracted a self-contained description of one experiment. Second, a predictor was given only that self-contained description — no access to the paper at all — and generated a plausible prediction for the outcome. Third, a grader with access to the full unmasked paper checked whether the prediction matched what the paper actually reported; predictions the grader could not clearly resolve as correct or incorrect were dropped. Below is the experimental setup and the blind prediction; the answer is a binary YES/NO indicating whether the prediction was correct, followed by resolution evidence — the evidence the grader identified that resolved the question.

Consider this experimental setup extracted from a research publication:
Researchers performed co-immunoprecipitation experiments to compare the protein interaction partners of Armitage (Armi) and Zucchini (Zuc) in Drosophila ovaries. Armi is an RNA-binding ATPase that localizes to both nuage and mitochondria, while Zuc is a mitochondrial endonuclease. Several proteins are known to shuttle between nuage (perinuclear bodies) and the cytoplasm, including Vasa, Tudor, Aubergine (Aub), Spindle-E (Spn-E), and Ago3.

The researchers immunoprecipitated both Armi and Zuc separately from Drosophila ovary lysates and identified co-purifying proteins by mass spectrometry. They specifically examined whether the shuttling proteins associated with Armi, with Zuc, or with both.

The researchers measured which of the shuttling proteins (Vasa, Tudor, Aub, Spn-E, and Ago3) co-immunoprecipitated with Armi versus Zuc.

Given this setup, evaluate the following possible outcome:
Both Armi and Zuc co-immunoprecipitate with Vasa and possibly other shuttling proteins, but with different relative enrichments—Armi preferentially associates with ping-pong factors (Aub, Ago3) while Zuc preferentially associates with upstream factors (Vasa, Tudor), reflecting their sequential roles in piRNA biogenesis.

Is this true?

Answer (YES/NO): NO